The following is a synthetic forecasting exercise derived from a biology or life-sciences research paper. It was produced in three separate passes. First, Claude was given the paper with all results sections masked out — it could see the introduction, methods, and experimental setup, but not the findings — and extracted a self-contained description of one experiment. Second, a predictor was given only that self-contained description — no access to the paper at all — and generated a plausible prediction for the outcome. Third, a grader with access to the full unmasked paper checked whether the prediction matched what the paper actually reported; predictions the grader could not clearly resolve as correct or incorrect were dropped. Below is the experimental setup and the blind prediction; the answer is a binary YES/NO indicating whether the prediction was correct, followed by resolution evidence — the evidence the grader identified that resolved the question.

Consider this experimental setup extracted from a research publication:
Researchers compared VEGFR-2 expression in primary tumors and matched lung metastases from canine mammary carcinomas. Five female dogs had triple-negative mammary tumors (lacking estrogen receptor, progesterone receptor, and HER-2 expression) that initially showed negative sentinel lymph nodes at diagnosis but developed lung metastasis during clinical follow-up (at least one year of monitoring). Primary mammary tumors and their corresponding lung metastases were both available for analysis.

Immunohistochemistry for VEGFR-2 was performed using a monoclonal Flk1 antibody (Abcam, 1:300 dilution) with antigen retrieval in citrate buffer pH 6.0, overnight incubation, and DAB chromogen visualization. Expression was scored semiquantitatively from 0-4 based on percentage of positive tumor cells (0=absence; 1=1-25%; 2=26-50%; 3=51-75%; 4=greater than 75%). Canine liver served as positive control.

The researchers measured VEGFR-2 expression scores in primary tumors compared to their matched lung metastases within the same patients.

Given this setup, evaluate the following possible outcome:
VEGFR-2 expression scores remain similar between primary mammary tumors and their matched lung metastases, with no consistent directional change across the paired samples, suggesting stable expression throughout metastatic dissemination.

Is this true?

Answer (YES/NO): YES